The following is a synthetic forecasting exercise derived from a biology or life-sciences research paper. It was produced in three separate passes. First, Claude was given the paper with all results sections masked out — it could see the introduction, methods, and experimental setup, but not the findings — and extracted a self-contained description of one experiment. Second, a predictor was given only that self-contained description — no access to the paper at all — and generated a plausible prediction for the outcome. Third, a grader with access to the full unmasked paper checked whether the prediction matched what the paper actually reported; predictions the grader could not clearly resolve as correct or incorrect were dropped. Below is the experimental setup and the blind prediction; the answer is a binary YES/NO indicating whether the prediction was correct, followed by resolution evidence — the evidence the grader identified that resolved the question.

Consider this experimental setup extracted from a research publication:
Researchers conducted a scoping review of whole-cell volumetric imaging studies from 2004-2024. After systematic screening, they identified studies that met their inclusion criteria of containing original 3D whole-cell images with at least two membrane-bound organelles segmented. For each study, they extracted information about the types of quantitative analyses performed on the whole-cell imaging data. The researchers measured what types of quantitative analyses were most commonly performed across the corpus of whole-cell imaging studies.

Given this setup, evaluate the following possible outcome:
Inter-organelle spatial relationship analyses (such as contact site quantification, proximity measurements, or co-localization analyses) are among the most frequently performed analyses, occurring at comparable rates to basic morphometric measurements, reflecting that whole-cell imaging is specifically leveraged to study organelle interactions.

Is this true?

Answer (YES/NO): NO